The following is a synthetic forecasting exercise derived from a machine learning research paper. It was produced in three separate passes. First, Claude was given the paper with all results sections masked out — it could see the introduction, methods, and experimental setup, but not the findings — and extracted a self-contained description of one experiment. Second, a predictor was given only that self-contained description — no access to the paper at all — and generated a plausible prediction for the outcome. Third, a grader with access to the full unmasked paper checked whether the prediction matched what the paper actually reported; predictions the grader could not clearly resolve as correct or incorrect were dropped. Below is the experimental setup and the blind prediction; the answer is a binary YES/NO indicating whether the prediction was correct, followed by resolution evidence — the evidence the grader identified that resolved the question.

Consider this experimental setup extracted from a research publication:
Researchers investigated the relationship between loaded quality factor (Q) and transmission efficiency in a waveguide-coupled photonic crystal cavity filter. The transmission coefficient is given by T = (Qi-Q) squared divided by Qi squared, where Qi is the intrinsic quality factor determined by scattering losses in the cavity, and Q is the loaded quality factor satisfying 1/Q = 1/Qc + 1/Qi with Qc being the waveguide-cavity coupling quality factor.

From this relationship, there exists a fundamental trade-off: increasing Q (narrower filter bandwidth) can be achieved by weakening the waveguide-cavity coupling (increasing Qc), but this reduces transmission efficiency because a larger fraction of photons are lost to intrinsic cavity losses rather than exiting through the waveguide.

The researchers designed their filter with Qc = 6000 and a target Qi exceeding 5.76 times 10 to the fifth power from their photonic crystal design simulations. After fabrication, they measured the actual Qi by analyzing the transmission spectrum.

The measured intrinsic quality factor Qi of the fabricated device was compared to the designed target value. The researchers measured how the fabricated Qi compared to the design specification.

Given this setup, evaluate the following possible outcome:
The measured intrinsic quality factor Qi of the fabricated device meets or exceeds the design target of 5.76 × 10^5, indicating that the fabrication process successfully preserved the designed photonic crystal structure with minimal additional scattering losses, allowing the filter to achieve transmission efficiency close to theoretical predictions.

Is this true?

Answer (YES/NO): NO